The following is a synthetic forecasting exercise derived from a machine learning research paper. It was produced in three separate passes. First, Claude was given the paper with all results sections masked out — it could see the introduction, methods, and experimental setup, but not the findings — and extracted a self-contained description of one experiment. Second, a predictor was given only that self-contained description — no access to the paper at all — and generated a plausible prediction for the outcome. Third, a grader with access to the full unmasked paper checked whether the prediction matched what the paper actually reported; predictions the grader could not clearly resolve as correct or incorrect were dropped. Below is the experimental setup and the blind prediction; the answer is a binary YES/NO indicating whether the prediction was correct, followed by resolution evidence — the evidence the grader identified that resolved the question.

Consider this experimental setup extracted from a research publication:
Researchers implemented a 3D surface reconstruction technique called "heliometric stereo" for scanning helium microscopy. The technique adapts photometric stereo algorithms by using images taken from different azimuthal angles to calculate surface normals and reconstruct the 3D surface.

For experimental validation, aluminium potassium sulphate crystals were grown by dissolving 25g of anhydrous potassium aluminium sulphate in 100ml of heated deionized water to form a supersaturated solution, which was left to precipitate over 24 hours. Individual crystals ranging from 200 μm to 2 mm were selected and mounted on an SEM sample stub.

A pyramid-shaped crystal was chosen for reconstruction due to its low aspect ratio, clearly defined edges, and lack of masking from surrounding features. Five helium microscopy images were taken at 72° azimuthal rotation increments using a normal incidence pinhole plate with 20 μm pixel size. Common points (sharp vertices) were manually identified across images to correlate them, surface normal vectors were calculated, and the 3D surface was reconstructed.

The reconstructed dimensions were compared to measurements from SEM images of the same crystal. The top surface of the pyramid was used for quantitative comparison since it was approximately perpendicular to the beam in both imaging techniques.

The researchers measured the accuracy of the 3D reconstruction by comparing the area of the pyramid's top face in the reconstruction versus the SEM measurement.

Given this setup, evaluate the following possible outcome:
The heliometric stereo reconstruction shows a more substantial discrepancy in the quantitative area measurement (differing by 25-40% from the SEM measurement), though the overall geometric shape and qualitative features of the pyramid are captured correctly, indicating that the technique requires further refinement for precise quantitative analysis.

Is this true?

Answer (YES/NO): NO